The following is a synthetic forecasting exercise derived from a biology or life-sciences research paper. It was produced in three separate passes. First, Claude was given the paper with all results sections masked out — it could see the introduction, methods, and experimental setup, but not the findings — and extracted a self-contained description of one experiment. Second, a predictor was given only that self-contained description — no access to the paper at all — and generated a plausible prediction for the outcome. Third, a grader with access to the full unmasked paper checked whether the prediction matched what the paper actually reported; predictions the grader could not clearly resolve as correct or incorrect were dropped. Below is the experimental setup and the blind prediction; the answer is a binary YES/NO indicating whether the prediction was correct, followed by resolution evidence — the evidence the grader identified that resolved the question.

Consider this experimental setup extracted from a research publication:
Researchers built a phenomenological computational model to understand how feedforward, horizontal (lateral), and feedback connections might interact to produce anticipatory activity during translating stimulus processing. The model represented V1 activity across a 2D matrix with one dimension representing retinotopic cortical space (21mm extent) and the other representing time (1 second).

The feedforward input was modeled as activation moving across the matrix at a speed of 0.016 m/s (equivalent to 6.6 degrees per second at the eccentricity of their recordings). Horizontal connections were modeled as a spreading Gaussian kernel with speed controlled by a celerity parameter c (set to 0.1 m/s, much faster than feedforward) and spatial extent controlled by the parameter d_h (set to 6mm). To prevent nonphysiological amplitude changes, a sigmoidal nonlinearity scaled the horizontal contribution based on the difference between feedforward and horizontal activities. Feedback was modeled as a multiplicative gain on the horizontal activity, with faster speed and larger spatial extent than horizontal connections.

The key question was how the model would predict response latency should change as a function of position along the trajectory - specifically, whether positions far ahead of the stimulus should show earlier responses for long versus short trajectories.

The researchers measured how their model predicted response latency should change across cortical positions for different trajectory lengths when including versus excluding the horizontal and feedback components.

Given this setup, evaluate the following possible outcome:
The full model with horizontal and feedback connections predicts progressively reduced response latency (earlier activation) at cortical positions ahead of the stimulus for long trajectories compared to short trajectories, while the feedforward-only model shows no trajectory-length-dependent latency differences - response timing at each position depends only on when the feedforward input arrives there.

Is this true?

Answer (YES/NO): YES